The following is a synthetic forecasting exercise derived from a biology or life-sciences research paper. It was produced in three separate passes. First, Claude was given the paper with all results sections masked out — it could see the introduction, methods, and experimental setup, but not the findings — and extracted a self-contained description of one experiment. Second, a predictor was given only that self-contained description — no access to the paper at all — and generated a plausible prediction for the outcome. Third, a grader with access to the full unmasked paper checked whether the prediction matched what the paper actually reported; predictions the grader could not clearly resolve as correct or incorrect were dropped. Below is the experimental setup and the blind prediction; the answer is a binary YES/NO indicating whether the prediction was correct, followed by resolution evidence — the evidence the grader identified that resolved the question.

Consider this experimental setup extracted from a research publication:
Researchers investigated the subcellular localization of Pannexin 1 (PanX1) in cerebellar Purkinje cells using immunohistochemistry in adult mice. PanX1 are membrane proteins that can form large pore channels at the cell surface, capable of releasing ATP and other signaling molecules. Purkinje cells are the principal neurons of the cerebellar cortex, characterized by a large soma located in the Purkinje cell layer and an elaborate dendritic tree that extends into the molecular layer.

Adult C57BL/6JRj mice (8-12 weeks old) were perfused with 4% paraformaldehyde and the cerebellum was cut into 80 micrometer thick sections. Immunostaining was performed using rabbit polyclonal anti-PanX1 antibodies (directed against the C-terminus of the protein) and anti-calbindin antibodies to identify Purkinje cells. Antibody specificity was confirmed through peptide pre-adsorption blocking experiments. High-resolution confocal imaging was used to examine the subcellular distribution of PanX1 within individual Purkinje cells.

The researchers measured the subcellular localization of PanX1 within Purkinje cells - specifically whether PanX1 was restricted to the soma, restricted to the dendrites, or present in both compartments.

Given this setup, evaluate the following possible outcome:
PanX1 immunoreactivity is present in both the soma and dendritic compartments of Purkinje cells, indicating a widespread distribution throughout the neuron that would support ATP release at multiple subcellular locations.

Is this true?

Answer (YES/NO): YES